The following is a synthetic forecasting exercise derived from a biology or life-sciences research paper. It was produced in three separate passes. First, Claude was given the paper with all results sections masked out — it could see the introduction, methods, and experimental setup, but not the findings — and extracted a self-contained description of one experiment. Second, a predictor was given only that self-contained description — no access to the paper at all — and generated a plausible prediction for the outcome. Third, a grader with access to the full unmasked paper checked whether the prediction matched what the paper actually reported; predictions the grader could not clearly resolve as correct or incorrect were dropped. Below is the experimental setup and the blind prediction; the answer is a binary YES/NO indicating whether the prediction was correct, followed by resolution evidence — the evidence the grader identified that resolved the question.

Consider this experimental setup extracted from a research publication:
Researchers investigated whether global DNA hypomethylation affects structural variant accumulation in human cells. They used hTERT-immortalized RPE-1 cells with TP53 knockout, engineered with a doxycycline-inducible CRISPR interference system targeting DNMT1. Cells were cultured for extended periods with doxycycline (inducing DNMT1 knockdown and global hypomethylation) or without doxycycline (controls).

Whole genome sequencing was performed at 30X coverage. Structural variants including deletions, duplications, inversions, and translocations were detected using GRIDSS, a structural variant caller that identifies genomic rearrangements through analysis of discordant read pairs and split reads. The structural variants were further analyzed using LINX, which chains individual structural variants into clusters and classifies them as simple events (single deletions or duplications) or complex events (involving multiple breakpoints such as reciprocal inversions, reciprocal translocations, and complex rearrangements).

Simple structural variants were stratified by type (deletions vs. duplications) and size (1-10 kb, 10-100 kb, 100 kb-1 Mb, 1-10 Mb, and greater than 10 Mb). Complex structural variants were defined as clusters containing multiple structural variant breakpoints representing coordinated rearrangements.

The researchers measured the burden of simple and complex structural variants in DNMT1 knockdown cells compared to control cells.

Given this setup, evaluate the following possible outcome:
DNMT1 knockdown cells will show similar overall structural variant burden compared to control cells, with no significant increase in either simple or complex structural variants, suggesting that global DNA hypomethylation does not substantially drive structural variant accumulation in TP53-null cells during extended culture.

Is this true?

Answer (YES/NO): NO